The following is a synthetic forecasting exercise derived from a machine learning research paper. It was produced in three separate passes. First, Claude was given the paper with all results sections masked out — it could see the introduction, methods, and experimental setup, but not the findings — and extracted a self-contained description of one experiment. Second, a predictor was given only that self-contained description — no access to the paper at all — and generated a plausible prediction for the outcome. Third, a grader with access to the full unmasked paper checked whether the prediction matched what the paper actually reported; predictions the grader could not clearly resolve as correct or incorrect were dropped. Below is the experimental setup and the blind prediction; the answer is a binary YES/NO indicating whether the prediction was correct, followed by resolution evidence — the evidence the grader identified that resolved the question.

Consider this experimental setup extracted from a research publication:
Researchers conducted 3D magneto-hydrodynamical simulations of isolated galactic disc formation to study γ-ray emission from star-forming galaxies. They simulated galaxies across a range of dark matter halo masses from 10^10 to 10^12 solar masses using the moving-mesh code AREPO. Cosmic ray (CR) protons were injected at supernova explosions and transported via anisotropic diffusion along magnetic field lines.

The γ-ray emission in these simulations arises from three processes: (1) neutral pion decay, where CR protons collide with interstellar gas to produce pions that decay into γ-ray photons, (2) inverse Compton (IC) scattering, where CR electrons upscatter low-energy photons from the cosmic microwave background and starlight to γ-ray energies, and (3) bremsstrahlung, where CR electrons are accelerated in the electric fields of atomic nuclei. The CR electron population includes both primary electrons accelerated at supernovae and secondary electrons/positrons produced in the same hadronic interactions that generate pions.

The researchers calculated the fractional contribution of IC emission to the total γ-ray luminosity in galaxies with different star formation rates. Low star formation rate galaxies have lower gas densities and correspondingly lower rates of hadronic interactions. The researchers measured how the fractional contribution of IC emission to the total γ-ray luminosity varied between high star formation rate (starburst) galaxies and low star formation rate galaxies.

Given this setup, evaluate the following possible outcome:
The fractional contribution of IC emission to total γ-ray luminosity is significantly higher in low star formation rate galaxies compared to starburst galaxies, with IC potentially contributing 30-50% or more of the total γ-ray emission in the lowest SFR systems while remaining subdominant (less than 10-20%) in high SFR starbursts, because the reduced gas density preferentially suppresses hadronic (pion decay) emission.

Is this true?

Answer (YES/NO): YES